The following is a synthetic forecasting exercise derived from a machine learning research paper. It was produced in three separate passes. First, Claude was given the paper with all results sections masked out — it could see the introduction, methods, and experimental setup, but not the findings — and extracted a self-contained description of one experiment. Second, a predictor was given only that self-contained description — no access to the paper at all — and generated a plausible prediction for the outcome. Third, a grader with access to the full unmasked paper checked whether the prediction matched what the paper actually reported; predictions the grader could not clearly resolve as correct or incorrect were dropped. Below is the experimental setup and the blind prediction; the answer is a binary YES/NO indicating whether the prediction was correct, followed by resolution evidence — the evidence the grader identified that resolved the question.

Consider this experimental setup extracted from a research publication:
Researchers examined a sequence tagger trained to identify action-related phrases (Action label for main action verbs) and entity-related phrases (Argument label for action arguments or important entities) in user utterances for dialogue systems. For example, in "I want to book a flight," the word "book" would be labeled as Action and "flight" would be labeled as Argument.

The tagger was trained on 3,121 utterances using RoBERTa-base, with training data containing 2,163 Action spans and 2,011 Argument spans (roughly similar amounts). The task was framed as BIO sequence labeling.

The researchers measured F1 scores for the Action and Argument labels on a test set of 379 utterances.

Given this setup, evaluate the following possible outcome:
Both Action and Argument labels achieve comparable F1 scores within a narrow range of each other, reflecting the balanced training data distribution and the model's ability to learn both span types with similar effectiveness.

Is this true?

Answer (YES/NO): YES